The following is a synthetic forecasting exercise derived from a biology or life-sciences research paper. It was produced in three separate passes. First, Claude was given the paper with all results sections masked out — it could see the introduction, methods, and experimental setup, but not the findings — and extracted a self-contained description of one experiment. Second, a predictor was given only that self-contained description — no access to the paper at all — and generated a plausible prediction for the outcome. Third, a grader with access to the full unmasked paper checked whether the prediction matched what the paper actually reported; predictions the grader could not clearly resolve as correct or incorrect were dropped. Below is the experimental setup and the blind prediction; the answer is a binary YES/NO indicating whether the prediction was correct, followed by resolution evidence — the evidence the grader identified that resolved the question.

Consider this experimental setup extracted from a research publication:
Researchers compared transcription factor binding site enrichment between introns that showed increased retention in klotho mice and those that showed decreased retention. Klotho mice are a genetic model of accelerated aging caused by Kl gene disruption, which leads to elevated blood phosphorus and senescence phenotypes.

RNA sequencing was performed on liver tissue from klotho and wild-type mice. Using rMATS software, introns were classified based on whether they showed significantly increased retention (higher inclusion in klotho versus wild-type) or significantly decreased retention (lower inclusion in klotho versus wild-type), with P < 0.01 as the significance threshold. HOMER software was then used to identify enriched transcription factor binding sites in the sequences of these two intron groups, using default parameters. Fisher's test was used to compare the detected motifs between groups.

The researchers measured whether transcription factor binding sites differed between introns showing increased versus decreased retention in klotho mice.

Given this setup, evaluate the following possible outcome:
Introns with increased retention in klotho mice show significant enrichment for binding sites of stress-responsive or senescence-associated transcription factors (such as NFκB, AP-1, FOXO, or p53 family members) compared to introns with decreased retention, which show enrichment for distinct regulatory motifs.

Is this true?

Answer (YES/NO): NO